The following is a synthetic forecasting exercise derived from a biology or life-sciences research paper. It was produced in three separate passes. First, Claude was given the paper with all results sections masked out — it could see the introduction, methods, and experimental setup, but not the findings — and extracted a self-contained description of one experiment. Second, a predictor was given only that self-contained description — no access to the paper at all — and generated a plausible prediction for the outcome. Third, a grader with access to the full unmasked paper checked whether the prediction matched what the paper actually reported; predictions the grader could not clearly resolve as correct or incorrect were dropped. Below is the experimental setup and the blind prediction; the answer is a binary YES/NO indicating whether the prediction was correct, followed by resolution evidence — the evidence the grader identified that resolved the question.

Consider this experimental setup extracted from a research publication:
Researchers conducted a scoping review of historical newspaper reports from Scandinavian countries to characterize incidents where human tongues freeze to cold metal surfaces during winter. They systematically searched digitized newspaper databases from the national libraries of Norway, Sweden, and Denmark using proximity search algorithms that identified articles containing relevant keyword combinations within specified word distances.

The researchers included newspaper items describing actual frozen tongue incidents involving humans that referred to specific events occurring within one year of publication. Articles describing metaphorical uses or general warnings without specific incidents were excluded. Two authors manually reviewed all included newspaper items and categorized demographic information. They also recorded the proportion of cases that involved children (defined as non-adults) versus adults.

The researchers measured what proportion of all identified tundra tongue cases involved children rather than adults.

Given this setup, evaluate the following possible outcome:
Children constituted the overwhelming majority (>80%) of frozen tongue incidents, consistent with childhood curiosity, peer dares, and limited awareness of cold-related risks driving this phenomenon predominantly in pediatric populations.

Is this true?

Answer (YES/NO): YES